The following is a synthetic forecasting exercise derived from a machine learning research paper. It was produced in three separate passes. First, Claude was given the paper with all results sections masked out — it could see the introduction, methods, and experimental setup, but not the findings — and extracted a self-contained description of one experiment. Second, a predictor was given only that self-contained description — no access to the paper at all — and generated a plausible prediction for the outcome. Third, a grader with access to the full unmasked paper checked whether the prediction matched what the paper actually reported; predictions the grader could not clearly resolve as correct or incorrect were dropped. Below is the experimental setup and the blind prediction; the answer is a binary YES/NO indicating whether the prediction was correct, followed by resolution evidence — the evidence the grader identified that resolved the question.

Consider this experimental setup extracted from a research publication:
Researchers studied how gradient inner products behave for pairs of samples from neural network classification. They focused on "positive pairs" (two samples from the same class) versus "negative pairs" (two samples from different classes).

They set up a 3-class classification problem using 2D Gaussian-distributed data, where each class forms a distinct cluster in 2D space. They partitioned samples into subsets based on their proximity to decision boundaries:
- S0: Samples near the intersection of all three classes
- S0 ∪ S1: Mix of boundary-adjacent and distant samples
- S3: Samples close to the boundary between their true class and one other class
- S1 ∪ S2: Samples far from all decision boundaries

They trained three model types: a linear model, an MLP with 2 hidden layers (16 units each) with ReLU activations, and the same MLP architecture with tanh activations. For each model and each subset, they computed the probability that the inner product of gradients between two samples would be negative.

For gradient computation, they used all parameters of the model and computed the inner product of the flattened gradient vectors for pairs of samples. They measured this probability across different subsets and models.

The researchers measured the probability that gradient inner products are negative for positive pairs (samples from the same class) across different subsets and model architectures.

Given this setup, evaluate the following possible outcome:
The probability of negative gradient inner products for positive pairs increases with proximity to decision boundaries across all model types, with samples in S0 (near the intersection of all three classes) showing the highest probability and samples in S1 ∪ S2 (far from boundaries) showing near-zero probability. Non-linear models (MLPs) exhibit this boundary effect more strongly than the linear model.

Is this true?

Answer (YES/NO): NO